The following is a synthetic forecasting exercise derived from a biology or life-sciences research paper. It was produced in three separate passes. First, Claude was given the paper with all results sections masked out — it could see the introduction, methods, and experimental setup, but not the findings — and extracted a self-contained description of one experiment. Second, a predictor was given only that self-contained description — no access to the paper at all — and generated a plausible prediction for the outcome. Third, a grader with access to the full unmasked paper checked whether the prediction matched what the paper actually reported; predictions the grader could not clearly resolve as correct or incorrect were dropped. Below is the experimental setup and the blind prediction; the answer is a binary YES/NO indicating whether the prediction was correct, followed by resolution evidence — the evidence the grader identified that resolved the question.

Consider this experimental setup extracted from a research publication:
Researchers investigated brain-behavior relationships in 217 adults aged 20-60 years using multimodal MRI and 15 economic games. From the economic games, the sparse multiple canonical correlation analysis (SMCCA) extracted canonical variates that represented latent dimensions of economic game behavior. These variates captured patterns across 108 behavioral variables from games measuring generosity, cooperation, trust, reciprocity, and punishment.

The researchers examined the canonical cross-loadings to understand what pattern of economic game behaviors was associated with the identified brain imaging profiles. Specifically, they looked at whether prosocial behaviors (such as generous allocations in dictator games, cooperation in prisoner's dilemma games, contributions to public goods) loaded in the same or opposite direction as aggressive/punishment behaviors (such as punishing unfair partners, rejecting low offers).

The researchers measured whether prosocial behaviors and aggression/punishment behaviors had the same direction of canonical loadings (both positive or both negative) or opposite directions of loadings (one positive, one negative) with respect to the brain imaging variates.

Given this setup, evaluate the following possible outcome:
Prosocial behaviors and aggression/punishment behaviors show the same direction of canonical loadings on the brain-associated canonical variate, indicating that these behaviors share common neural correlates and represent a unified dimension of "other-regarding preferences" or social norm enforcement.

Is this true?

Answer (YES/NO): NO